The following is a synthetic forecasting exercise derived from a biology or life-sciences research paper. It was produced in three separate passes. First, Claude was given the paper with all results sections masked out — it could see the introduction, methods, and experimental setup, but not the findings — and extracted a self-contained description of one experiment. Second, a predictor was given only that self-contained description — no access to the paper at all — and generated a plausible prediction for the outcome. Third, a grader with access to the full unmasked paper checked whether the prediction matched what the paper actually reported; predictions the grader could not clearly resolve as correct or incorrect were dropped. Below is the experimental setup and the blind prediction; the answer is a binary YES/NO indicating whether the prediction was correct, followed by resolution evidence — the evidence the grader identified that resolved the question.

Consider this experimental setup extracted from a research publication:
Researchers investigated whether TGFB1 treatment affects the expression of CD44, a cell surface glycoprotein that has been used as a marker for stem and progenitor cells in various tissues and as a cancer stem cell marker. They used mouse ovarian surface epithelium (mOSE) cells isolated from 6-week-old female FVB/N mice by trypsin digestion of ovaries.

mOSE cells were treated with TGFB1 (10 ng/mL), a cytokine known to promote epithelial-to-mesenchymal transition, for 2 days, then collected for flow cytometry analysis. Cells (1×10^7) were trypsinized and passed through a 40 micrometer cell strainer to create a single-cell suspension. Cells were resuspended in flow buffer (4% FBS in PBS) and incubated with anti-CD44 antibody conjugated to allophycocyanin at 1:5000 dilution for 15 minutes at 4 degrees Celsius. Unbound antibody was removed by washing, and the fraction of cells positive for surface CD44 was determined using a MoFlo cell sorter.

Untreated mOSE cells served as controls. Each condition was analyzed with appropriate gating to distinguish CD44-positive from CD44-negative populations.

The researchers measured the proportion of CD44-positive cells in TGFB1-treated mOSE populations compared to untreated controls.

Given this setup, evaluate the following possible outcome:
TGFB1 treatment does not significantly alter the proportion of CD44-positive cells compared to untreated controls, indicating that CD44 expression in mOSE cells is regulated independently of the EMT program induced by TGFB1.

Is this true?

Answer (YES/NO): NO